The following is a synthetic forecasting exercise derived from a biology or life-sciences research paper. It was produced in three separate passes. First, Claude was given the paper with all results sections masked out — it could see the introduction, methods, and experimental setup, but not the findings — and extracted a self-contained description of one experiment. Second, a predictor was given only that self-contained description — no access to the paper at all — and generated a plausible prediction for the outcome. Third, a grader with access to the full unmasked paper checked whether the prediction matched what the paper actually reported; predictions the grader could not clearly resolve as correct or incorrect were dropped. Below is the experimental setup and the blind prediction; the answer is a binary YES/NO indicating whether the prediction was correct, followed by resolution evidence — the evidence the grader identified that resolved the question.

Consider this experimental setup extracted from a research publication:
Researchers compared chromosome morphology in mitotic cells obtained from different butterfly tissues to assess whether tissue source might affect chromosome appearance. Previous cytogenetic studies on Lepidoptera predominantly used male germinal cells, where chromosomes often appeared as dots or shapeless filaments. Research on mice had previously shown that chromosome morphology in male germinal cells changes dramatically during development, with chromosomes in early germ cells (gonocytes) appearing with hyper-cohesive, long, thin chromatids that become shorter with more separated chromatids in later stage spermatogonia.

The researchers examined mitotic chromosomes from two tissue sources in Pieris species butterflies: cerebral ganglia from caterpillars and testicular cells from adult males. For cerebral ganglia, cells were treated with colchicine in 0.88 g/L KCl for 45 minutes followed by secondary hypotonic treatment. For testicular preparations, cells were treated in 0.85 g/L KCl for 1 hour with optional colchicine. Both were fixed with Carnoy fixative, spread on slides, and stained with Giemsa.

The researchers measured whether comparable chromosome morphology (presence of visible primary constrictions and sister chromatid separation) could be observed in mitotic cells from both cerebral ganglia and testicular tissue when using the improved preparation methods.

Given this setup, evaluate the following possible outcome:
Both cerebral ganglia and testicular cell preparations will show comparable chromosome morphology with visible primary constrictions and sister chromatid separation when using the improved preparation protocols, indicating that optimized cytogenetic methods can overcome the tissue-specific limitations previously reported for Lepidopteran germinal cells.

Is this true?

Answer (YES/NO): NO